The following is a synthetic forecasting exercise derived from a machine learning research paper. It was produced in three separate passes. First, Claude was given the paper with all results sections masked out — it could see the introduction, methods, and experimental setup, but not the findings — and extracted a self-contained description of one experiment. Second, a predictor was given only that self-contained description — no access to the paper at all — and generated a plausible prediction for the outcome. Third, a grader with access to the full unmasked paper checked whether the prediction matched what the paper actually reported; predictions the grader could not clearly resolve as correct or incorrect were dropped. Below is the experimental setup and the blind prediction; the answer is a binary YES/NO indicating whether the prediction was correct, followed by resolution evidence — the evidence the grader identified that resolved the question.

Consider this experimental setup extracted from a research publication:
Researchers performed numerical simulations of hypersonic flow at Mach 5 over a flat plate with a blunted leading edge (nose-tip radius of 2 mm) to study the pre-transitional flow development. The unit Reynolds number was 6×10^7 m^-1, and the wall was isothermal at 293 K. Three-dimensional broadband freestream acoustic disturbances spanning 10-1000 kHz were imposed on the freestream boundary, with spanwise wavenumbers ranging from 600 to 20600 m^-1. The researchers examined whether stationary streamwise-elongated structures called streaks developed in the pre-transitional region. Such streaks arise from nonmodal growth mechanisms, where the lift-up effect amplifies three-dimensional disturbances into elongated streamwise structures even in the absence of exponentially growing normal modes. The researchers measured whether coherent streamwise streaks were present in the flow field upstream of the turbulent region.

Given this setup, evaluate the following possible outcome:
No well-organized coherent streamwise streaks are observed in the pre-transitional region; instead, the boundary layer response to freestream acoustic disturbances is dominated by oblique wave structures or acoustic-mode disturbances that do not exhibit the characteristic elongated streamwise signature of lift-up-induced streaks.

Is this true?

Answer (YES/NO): NO